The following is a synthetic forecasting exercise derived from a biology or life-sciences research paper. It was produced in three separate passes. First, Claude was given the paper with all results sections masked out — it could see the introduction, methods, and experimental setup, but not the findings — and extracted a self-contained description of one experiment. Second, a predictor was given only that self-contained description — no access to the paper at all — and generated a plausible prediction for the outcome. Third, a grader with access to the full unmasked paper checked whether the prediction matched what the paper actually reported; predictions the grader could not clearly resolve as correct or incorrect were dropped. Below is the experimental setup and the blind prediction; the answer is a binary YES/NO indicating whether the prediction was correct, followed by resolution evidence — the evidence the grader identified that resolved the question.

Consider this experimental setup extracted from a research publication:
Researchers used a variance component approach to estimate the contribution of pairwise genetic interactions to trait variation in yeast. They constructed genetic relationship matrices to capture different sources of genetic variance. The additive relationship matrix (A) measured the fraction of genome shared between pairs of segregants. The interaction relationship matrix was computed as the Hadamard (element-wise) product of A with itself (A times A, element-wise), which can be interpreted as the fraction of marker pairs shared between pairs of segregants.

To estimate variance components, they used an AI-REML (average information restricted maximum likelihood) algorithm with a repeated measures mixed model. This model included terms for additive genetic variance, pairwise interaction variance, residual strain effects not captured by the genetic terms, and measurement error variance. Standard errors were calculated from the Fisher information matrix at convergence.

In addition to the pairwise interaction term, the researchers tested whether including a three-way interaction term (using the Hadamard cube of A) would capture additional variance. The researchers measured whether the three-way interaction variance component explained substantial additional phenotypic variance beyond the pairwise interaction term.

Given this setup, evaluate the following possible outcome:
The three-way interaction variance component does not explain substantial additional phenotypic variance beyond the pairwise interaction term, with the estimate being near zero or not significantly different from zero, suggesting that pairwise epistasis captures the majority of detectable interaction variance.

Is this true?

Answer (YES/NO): YES